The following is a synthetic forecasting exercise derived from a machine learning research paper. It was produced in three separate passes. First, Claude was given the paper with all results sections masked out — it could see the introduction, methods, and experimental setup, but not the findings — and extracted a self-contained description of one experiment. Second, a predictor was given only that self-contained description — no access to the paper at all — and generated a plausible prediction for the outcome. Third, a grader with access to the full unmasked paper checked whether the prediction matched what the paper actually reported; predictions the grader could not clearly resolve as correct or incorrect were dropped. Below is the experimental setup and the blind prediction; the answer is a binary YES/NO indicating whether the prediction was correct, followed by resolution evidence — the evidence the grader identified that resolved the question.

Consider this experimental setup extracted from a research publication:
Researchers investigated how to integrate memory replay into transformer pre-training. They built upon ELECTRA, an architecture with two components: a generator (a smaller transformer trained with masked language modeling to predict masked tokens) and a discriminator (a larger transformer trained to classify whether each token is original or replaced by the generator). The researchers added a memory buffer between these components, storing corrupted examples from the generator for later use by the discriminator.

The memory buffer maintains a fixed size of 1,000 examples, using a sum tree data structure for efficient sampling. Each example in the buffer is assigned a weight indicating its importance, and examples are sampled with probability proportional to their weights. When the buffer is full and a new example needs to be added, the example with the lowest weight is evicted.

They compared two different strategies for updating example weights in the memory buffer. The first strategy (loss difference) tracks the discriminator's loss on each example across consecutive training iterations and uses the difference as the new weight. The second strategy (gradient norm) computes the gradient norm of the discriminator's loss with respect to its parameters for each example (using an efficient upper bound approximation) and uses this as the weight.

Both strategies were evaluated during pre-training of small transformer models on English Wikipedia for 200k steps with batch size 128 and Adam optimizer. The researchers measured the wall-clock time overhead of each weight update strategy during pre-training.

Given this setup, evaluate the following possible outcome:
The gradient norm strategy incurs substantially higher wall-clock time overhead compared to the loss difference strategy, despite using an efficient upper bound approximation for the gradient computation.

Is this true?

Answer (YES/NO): NO